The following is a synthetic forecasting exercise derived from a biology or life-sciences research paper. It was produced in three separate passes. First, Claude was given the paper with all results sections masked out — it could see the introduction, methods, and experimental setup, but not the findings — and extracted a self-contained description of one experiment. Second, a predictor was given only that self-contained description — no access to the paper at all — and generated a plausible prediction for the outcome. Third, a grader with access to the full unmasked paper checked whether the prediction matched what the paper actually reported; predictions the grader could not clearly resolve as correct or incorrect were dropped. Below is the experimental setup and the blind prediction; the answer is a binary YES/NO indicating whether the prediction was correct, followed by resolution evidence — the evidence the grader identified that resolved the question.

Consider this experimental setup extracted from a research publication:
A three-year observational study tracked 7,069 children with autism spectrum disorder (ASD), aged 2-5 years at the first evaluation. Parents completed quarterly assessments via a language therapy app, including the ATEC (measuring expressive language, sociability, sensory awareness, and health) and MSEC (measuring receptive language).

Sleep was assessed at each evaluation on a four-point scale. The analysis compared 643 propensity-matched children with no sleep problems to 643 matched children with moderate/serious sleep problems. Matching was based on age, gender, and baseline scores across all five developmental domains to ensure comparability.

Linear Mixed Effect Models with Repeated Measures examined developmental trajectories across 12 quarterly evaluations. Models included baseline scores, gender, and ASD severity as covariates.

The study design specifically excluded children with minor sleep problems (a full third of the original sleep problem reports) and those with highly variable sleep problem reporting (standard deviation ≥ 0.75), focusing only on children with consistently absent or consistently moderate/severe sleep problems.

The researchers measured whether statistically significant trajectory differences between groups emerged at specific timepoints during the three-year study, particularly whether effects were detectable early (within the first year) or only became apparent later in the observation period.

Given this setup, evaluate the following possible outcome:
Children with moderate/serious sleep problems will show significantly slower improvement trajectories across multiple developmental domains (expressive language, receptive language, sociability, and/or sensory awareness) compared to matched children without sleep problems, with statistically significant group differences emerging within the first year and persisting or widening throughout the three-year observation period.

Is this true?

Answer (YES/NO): NO